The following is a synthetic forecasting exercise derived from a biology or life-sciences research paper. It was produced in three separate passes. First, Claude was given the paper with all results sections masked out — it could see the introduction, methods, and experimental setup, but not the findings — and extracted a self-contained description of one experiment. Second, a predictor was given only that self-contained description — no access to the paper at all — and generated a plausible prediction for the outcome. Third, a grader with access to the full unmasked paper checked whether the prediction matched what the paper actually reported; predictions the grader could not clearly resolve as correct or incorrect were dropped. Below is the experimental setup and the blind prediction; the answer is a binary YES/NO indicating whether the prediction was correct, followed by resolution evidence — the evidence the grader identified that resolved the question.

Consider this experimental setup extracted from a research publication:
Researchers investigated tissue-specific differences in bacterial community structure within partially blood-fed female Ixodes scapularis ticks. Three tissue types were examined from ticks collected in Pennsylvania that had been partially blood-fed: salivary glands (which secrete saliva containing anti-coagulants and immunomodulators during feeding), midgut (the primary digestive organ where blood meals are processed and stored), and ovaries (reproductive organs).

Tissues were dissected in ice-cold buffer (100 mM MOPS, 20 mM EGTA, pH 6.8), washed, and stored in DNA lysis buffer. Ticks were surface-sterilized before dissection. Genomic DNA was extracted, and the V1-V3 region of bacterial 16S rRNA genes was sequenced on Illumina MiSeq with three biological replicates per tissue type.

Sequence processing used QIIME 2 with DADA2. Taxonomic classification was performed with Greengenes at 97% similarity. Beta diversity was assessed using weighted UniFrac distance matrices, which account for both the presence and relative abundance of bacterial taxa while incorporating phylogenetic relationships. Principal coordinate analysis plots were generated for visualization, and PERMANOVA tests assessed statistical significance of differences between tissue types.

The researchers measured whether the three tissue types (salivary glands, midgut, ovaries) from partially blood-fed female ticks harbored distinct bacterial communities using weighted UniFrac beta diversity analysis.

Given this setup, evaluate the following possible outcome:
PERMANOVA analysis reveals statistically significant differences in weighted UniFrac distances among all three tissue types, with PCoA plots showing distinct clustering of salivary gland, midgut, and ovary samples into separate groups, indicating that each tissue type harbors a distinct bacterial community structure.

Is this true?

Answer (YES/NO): NO